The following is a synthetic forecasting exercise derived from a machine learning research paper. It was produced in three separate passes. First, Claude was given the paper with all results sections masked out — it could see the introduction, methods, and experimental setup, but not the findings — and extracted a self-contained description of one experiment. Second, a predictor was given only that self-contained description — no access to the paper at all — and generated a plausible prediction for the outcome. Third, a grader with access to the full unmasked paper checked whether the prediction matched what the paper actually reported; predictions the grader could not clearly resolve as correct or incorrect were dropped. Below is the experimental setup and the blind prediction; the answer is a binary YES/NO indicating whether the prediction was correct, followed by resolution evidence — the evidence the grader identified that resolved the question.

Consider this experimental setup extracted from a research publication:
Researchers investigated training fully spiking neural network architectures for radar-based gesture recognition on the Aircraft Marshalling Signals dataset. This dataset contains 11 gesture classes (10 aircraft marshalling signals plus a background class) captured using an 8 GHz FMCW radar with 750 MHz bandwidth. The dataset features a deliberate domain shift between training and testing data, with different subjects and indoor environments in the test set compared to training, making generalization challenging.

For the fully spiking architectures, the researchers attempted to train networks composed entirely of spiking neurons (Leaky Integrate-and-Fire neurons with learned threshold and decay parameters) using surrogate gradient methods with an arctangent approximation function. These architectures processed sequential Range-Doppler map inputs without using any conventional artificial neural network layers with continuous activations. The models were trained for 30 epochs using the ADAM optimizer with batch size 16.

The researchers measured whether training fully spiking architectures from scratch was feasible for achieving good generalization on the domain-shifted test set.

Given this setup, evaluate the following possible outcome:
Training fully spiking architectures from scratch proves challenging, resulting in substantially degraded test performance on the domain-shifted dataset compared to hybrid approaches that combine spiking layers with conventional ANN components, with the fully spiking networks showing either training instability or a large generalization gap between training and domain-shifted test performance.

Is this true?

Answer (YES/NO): YES